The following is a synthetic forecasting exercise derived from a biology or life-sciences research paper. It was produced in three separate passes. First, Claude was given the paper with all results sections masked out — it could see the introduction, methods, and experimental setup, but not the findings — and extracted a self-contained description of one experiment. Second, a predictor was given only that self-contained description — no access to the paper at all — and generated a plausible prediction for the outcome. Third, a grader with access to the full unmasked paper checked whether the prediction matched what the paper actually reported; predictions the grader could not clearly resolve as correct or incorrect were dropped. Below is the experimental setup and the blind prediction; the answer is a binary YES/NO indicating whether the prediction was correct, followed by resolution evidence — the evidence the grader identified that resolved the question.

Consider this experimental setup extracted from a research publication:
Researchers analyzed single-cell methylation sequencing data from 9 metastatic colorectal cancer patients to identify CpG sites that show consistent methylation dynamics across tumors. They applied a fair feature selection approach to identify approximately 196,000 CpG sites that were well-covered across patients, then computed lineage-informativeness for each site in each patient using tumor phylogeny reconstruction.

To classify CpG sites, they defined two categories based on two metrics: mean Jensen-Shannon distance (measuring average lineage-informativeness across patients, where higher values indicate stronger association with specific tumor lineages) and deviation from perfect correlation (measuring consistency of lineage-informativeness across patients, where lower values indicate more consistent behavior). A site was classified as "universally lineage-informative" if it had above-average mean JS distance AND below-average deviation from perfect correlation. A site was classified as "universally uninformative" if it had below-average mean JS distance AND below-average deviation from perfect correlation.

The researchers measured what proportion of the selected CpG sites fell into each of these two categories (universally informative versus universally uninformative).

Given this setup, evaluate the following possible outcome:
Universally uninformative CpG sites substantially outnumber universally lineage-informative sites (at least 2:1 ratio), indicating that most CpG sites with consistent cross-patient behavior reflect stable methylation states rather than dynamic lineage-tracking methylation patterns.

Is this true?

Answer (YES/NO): YES